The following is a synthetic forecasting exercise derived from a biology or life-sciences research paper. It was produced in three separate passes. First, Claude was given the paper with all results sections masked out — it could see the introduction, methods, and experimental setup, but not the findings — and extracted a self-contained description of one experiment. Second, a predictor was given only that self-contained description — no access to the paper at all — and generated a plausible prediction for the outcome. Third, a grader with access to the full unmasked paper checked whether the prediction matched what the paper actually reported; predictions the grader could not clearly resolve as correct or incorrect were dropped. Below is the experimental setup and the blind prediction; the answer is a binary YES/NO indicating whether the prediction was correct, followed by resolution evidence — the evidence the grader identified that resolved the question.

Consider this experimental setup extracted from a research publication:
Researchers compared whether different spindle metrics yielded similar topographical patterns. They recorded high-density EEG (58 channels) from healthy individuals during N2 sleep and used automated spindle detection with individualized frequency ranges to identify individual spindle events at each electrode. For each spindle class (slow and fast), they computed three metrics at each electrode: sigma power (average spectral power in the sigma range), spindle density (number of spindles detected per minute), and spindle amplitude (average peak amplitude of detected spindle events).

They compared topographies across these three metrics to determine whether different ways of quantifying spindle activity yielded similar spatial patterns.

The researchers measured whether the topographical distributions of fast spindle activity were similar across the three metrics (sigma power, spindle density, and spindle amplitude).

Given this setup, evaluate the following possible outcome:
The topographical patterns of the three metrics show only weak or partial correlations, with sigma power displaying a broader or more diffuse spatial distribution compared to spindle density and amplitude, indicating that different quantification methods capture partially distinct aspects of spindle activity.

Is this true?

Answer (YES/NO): NO